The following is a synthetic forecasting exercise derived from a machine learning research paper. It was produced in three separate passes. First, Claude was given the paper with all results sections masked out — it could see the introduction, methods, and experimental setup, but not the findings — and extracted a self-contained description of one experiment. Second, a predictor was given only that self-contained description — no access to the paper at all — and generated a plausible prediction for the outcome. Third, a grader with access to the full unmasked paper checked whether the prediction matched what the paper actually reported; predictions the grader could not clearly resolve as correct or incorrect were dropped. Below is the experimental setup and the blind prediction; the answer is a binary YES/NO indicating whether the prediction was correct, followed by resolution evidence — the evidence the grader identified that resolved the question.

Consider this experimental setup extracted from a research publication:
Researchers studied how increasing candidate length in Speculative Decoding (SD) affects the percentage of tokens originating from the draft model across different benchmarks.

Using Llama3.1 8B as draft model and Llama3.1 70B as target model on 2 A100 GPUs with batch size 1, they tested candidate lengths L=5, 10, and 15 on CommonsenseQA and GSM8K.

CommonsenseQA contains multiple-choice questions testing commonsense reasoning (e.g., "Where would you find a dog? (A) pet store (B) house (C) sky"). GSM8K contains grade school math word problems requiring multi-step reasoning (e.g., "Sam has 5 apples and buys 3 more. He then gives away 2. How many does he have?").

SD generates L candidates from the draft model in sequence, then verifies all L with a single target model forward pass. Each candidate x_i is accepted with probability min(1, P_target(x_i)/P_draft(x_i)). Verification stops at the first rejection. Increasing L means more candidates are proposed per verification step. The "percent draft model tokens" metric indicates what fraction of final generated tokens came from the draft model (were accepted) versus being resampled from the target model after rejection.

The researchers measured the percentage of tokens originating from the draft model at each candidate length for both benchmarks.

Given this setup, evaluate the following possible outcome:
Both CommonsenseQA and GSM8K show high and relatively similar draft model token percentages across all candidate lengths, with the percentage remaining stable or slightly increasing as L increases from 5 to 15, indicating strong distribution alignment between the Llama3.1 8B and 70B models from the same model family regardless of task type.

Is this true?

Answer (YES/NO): NO